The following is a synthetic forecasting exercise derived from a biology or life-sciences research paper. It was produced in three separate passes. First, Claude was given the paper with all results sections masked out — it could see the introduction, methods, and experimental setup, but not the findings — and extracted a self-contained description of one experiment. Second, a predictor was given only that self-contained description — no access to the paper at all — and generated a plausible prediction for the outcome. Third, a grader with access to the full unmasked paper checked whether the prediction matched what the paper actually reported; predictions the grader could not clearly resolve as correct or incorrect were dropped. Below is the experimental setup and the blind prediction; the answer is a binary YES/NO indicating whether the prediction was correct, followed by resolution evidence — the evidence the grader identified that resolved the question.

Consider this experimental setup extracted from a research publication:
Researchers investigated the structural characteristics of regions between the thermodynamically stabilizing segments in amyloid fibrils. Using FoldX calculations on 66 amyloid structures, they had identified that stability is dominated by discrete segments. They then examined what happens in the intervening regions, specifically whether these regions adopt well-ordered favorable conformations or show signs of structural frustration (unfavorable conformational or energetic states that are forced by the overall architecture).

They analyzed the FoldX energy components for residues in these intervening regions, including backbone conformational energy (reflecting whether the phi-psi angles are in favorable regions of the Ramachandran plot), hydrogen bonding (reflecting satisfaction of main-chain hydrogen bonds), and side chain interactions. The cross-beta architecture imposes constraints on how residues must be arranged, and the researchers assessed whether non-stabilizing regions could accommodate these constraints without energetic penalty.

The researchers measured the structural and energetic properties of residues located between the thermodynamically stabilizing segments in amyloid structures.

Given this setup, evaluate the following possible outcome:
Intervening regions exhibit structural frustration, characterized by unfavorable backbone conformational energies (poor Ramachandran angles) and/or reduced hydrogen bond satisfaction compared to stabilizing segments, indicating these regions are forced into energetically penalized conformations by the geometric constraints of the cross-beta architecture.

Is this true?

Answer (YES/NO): YES